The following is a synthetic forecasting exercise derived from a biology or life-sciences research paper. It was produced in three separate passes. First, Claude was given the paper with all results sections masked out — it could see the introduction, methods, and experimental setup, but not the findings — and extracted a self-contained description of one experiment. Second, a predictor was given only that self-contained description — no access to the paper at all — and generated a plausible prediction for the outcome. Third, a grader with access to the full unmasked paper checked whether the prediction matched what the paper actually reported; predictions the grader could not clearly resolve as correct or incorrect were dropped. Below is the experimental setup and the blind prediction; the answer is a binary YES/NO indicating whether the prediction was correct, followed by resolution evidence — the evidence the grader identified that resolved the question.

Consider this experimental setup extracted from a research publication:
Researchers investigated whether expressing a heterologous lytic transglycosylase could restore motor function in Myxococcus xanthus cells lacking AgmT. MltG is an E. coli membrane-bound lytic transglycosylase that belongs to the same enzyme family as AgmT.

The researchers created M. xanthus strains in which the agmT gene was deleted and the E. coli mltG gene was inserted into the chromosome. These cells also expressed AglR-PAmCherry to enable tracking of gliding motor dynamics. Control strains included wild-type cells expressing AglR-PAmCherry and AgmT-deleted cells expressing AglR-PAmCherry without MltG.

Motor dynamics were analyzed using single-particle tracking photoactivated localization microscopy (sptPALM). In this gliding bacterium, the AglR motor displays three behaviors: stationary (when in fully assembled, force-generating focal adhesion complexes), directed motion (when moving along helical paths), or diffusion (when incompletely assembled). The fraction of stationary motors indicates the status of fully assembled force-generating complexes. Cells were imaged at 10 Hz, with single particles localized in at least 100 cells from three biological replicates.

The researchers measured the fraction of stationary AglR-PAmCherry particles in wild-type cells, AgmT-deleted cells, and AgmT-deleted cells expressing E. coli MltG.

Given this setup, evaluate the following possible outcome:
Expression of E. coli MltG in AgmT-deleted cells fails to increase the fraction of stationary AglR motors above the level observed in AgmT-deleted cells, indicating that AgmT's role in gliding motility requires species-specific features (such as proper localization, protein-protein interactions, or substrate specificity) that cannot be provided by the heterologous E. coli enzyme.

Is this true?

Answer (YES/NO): NO